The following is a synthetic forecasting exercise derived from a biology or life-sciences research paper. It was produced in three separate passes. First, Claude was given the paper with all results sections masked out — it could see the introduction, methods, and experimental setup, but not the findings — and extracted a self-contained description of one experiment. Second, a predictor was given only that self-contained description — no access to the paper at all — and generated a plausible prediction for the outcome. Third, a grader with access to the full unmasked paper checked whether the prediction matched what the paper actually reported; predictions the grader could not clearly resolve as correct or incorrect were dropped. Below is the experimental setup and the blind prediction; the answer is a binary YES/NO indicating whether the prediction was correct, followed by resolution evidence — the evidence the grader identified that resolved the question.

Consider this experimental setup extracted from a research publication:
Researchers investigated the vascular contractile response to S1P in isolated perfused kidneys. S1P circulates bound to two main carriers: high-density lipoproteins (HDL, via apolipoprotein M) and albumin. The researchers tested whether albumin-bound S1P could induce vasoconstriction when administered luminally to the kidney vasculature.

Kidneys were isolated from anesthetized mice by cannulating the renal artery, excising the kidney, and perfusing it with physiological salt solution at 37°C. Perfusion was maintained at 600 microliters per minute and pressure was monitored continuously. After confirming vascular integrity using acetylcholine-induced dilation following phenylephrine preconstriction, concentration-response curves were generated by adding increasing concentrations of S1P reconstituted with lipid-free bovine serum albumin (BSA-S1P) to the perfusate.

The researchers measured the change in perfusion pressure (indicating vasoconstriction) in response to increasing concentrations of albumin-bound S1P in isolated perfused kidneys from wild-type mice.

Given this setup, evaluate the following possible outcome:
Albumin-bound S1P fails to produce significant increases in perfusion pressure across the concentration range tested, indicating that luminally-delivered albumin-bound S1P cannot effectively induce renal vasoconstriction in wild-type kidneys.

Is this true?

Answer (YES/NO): NO